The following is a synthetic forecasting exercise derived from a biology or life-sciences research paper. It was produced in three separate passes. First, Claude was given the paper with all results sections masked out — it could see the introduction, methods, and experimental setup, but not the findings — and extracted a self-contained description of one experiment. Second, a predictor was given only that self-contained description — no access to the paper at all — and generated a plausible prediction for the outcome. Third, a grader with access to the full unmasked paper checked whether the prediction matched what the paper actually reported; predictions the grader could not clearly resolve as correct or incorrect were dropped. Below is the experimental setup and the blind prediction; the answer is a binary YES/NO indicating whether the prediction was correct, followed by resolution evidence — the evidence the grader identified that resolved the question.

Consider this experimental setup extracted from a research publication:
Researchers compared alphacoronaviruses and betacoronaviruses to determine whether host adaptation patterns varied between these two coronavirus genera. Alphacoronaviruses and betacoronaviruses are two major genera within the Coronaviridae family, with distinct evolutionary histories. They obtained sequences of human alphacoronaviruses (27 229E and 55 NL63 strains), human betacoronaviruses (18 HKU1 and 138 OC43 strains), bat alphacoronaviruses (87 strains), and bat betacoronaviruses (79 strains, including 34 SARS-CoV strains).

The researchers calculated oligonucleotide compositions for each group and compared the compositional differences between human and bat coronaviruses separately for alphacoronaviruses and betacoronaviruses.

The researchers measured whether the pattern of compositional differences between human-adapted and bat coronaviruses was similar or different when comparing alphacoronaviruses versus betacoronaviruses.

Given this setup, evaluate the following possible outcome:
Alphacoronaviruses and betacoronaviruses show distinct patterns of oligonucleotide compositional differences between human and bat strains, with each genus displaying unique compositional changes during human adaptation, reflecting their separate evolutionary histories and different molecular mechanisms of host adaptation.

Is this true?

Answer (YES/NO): NO